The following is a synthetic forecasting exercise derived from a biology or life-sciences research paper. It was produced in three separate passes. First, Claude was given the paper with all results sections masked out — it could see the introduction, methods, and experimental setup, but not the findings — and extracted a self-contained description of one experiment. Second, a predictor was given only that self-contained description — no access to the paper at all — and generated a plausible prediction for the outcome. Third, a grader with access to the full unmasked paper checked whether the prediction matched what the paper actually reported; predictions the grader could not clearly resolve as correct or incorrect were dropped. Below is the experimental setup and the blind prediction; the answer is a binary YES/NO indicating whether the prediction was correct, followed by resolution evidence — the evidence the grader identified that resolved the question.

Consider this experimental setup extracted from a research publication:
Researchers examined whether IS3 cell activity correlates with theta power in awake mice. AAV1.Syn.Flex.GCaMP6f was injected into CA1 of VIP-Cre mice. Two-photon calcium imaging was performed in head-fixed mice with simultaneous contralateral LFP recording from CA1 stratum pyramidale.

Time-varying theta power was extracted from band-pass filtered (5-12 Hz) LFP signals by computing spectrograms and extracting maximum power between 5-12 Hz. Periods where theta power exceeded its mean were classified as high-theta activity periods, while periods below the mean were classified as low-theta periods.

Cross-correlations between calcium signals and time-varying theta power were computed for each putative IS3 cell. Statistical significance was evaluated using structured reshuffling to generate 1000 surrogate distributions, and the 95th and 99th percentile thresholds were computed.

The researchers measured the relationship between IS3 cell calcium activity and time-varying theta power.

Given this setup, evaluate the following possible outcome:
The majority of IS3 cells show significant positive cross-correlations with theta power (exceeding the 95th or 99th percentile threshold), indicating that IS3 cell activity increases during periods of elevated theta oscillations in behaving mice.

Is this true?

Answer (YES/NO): NO